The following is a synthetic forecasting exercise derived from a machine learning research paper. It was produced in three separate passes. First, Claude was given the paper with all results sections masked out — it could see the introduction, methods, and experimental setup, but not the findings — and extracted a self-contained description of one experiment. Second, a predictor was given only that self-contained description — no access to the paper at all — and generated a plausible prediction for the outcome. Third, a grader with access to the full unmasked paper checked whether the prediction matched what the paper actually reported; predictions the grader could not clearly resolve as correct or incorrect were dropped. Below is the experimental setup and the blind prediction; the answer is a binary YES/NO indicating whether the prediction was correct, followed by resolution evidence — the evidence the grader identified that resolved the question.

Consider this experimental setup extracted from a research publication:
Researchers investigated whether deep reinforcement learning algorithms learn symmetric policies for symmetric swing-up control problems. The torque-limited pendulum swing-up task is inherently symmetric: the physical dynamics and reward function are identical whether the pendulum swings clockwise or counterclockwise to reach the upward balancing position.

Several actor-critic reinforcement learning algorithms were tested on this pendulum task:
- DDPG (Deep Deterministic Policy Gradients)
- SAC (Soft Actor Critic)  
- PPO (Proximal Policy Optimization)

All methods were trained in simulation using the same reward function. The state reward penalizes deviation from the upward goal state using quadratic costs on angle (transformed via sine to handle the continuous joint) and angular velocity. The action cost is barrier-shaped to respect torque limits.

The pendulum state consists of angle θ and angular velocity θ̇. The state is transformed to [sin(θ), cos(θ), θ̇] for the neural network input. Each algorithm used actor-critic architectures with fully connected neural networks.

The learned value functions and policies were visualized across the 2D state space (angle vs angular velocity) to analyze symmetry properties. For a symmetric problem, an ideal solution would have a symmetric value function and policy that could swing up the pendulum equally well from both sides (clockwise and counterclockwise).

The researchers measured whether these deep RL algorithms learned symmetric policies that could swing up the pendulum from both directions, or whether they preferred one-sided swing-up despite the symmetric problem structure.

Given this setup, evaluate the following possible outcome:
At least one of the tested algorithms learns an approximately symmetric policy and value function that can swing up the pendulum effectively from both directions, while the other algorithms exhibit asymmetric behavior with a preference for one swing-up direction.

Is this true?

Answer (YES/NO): NO